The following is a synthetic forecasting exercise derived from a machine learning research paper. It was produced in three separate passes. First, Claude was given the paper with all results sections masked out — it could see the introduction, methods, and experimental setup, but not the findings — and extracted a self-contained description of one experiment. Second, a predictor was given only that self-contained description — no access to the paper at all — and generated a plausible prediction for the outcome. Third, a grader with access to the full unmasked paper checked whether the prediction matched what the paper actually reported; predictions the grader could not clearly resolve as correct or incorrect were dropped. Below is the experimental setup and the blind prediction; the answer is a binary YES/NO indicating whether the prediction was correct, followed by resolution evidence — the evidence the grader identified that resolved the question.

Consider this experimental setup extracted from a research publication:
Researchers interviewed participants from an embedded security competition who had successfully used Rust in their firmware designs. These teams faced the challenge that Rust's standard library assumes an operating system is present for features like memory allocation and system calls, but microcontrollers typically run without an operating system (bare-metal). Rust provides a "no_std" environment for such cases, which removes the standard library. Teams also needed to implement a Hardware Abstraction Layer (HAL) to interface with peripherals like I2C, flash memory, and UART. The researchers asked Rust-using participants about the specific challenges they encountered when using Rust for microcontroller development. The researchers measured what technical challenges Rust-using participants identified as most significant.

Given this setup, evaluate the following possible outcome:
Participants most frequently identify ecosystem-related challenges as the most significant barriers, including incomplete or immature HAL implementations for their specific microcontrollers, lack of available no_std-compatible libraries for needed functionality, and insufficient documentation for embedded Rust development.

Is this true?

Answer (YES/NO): NO